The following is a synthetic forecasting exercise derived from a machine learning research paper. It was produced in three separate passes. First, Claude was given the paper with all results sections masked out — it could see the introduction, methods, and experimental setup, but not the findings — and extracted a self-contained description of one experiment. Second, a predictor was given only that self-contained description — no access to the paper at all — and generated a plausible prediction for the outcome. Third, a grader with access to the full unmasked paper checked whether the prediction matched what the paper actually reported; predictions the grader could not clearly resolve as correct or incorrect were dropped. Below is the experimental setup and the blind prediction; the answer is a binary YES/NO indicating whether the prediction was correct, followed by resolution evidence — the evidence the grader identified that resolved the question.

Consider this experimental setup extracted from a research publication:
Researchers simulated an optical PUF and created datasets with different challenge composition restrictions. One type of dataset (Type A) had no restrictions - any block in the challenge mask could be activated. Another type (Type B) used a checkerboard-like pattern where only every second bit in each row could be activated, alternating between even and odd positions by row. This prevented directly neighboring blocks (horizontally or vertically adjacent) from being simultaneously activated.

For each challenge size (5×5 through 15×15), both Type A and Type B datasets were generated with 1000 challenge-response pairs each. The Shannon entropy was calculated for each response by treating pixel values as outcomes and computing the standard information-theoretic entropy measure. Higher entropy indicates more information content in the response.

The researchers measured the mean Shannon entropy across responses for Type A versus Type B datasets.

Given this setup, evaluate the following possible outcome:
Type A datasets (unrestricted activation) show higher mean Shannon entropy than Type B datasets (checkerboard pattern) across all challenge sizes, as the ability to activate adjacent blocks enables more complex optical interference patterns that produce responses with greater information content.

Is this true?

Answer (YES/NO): YES